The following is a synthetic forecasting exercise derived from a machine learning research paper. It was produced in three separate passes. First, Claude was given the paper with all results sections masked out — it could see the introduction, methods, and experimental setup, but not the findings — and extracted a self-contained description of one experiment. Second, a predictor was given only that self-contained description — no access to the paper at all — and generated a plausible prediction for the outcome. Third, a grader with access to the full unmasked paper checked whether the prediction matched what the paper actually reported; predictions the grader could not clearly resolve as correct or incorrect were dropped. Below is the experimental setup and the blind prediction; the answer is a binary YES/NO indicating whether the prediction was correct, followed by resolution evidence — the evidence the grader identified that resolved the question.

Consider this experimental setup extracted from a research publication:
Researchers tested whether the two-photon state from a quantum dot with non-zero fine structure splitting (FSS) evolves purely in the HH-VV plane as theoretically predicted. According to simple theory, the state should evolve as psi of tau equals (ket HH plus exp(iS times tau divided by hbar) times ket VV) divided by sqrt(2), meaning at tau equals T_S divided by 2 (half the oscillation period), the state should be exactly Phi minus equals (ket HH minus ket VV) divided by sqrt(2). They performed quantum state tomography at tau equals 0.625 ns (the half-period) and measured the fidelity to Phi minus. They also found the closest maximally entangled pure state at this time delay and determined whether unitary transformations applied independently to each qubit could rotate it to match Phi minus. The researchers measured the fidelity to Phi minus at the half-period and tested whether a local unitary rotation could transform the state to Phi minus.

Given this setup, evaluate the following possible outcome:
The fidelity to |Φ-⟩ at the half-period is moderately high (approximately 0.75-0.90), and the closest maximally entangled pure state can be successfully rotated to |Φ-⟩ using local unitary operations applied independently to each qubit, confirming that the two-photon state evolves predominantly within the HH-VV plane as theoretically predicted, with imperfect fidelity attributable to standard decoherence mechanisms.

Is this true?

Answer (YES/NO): NO